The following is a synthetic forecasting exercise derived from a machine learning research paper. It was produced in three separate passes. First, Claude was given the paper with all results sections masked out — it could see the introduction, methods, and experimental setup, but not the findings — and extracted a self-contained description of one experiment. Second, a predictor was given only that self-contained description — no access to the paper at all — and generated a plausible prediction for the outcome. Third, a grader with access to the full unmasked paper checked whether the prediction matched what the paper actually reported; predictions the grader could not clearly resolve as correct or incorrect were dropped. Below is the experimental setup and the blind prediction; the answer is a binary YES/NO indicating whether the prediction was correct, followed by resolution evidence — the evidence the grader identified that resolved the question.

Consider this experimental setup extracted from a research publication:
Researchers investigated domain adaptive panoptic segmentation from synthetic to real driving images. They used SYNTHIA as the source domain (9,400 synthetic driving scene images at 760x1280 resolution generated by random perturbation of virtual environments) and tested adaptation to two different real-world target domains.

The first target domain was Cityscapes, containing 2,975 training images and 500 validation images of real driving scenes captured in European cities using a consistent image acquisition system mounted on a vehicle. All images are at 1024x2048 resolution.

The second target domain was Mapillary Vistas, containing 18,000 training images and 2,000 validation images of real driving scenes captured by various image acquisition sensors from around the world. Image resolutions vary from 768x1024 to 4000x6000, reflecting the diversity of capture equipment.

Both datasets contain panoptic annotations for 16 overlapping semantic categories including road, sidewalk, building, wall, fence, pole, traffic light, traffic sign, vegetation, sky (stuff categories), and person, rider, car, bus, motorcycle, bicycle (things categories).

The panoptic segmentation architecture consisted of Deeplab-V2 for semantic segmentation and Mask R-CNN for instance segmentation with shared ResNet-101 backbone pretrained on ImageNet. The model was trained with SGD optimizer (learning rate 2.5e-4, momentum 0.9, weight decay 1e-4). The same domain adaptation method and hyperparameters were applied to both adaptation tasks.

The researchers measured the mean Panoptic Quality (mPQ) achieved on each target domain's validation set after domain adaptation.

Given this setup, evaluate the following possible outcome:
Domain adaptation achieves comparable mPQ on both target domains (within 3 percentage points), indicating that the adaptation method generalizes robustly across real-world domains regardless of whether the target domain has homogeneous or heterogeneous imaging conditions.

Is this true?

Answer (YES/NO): NO